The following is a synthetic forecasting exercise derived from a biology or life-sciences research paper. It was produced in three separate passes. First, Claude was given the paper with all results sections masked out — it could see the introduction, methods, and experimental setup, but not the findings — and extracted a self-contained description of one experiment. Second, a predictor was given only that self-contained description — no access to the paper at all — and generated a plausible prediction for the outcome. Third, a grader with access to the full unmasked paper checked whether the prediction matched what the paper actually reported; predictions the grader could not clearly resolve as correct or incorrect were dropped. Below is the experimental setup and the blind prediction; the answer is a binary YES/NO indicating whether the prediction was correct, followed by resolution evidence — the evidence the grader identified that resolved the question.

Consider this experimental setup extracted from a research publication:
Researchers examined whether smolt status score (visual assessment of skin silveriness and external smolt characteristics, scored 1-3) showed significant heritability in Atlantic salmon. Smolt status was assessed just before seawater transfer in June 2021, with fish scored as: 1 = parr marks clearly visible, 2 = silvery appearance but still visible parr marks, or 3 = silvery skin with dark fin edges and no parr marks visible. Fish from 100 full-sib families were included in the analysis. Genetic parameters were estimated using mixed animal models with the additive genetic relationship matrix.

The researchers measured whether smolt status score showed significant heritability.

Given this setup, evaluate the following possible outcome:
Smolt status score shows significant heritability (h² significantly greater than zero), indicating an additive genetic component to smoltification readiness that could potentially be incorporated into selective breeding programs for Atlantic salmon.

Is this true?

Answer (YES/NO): YES